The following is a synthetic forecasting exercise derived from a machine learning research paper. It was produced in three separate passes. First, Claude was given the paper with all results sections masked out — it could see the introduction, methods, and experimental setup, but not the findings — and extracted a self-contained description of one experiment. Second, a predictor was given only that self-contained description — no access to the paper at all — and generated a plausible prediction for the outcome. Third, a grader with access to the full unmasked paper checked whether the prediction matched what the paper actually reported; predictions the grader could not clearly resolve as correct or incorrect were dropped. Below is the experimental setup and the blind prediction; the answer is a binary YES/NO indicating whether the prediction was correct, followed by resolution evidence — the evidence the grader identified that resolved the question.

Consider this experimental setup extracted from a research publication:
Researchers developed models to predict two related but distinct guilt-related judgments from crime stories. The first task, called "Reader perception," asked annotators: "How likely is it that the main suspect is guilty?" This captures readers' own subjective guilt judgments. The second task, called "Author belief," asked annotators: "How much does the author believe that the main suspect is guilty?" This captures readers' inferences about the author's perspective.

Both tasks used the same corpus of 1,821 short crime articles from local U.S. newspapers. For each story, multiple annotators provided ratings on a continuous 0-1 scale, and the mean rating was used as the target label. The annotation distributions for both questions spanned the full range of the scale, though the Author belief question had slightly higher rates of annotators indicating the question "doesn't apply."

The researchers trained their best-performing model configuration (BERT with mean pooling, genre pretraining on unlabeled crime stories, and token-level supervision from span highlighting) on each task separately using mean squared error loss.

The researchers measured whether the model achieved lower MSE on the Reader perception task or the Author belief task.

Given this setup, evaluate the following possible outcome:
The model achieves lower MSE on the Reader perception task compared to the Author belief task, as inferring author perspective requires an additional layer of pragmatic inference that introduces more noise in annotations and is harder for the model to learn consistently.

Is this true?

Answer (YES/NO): YES